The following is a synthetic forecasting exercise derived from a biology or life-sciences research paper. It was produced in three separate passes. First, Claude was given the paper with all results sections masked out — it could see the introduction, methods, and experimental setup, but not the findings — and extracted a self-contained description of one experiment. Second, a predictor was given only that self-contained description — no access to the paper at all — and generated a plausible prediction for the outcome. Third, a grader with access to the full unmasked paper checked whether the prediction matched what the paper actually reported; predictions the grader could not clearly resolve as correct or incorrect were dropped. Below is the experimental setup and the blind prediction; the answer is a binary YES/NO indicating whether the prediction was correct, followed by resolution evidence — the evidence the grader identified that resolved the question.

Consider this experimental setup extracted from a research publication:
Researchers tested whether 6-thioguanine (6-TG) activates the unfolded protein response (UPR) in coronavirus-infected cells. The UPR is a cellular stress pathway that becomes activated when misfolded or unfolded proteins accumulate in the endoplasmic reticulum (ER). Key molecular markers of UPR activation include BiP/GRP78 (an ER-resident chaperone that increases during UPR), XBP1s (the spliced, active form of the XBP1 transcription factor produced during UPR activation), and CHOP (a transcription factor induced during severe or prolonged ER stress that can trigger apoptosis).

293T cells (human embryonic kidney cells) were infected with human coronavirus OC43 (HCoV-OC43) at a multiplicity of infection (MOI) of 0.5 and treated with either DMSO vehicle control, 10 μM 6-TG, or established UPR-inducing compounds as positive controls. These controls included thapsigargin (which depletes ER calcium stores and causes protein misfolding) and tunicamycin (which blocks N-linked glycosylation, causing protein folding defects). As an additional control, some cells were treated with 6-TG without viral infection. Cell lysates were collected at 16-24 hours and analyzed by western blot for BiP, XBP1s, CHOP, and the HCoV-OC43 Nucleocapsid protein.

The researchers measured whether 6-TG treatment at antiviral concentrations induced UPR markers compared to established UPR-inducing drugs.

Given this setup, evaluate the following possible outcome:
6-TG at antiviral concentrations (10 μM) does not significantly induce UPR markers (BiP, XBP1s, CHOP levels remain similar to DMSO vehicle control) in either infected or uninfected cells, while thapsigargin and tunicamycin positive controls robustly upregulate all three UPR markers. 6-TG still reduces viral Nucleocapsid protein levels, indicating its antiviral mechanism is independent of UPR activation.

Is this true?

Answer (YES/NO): YES